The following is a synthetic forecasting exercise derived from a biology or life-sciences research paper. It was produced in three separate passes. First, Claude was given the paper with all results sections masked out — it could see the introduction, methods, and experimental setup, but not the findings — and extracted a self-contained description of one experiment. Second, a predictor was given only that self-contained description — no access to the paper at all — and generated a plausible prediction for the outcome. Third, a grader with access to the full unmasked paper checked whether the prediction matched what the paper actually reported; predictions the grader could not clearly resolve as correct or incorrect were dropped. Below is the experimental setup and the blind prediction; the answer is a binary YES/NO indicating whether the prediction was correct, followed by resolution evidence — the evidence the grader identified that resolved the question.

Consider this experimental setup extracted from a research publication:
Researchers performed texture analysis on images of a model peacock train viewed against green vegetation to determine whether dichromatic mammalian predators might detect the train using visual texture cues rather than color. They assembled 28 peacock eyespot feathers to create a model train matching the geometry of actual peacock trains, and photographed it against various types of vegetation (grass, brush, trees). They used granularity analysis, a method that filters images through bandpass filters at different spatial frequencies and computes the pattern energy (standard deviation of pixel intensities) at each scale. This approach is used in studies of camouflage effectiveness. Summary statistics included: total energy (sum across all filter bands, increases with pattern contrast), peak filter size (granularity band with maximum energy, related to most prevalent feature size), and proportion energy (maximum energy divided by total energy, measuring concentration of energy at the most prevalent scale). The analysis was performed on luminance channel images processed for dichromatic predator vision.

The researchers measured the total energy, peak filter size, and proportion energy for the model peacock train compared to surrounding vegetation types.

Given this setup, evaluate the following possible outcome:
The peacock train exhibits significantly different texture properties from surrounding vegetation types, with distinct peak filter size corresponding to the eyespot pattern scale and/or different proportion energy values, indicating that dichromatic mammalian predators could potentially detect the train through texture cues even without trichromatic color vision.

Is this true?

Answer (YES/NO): NO